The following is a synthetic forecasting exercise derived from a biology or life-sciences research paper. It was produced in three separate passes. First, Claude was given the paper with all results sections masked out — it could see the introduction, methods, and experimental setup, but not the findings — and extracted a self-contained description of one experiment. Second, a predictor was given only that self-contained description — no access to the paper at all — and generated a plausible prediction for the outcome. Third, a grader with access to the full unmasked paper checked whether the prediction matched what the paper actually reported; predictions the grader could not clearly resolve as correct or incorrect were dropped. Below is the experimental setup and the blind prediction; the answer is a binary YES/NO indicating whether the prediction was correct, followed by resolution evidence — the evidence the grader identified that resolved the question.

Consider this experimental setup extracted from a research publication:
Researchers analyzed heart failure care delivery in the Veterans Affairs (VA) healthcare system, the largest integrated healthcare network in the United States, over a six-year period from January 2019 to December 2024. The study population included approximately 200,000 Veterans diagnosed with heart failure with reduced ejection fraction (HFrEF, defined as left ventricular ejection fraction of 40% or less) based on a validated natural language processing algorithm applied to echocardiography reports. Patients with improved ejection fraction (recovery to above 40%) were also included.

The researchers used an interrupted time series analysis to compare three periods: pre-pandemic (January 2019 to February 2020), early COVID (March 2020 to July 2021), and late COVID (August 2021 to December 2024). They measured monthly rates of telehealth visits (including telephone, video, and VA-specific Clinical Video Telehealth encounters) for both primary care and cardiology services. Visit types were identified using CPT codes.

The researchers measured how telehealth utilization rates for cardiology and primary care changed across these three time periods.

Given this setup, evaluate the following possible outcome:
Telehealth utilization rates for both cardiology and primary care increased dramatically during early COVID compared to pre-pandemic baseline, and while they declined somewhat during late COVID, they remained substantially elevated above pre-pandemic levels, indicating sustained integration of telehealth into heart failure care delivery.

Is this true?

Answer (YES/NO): NO